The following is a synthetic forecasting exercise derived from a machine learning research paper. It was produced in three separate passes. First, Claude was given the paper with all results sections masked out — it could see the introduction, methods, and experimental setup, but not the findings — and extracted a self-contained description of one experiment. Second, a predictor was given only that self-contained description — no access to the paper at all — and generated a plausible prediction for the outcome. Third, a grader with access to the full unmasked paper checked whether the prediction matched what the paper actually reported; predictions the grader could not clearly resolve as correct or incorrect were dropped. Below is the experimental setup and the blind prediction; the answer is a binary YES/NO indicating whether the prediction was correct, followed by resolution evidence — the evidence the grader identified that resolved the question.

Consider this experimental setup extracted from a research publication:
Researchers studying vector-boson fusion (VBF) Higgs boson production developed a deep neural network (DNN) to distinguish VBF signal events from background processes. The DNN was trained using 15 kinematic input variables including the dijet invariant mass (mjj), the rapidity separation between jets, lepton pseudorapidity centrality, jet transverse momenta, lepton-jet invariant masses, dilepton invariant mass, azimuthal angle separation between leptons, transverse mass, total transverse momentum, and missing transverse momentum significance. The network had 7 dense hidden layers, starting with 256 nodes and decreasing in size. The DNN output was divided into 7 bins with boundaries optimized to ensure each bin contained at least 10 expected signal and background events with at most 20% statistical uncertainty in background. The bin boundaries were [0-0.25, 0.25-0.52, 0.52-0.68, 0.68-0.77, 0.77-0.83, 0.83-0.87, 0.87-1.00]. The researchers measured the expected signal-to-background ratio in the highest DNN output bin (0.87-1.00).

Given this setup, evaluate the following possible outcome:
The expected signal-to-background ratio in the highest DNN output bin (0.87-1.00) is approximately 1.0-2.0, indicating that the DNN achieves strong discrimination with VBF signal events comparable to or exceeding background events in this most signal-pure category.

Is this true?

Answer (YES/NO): YES